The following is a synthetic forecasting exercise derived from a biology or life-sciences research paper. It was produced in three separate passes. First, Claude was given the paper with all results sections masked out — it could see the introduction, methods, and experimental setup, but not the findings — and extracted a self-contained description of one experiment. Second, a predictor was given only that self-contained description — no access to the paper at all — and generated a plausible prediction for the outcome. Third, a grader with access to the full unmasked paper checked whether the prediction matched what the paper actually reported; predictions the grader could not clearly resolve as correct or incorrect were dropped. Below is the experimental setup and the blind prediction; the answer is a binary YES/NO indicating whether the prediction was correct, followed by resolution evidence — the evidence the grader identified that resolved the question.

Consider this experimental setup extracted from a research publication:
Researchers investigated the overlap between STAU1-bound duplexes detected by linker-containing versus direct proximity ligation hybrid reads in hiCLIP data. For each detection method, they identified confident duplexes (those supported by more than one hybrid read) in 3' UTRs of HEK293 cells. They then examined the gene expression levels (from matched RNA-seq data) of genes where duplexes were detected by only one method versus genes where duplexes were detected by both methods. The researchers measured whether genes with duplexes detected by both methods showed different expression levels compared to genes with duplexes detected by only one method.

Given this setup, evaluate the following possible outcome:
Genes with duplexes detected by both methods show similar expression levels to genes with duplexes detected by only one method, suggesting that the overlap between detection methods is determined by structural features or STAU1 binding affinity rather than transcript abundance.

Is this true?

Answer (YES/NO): NO